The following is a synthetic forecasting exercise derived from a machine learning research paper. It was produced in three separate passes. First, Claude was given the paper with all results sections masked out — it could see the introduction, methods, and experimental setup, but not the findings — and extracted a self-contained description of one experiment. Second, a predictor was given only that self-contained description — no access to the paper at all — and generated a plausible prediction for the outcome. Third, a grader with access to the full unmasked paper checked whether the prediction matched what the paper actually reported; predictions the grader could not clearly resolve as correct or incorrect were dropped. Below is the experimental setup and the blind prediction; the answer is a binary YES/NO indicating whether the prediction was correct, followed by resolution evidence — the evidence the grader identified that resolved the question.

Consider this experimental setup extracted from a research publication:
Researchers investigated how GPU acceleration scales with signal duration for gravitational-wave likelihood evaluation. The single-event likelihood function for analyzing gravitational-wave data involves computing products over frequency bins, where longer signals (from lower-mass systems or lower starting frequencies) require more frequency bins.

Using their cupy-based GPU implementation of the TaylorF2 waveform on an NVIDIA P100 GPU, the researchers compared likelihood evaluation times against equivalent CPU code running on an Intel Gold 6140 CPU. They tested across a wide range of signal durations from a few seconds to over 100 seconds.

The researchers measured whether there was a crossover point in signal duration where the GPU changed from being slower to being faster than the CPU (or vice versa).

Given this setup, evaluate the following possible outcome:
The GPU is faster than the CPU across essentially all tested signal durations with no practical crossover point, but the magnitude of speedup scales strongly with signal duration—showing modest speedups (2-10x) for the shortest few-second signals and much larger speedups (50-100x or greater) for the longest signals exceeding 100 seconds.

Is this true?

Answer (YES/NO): NO